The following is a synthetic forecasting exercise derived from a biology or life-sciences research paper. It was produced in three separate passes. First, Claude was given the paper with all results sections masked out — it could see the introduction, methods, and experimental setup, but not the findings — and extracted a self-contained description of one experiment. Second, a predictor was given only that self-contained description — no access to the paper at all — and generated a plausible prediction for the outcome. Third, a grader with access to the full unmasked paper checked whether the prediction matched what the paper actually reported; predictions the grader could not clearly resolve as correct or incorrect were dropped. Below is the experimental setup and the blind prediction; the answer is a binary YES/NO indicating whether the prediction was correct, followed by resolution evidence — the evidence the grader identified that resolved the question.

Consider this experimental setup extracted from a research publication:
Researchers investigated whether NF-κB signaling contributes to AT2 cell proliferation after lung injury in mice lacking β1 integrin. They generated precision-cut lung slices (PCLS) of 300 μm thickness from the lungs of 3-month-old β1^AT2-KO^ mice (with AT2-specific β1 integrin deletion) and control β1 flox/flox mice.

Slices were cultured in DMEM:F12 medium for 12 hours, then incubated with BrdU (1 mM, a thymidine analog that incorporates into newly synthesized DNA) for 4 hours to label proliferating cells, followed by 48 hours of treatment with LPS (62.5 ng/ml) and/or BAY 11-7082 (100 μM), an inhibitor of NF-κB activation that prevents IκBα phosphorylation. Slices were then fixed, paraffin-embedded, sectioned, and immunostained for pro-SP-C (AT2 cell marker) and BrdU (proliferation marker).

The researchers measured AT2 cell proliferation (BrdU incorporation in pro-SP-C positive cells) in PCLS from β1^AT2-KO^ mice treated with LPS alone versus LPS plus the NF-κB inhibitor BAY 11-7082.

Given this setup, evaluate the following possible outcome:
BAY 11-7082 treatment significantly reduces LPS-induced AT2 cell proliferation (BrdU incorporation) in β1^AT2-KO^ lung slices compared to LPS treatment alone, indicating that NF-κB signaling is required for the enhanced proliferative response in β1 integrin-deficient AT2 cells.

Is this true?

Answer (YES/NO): NO